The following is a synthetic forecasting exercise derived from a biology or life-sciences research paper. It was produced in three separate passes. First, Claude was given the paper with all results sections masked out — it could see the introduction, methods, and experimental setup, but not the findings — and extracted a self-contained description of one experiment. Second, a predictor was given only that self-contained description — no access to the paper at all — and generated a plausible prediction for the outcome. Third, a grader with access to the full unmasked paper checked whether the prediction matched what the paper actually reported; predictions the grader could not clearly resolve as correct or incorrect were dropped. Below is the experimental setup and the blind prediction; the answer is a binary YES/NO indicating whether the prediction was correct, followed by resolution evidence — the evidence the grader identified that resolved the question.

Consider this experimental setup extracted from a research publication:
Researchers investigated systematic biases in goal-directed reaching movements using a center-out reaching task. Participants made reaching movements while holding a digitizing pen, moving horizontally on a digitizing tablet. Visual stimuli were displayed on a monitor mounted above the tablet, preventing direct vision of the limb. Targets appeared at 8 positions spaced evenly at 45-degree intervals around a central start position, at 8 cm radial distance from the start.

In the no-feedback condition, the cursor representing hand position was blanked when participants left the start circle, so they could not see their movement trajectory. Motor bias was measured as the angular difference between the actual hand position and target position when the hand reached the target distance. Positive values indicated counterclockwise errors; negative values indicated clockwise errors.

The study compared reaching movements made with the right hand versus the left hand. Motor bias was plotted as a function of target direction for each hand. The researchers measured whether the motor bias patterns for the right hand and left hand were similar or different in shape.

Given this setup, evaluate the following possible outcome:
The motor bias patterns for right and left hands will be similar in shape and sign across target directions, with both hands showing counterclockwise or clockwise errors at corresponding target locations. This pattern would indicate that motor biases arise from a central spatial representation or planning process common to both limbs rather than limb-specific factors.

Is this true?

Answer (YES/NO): NO